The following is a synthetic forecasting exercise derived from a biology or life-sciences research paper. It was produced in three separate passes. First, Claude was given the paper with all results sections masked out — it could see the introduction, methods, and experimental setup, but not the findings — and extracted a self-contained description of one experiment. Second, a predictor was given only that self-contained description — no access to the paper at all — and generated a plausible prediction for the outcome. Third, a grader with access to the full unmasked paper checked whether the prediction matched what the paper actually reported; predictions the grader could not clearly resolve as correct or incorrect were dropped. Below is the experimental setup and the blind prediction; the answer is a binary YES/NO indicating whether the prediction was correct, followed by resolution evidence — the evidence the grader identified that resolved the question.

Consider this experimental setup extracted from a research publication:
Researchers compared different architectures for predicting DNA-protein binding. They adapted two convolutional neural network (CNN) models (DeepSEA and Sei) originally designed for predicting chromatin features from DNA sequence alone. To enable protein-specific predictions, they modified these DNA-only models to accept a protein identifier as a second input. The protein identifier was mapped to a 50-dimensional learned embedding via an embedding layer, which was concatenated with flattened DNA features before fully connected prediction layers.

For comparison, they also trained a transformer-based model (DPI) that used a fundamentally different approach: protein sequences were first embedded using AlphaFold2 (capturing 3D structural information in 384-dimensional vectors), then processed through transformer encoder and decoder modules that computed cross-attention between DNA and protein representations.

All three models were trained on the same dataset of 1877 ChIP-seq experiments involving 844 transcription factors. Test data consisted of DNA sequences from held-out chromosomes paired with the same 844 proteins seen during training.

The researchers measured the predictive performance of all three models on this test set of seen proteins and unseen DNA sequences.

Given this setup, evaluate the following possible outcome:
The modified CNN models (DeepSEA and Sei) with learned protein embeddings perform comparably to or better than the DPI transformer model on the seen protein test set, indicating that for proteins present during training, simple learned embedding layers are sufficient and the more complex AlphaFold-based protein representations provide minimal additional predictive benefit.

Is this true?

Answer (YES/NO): YES